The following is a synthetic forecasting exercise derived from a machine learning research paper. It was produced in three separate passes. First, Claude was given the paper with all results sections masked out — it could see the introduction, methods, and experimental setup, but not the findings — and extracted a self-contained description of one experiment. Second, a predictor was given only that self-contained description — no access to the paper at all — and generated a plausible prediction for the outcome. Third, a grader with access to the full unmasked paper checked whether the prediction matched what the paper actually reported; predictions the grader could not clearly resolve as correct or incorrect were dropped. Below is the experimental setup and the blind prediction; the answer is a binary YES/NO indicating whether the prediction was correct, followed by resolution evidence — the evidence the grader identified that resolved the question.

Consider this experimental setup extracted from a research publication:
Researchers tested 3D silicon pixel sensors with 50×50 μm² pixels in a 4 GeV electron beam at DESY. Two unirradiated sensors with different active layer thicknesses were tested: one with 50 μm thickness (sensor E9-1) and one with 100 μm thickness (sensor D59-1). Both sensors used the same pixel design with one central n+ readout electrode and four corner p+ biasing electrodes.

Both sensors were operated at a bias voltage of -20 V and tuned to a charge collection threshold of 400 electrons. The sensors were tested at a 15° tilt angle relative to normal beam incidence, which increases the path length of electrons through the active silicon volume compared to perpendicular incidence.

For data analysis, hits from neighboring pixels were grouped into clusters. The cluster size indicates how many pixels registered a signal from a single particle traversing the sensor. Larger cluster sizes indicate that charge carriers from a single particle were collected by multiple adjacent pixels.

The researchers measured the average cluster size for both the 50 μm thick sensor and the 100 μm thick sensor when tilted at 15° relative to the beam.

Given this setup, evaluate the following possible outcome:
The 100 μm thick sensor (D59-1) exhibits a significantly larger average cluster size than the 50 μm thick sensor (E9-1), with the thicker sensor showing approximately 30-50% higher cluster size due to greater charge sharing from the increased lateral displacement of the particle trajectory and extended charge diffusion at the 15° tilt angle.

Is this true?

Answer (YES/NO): NO